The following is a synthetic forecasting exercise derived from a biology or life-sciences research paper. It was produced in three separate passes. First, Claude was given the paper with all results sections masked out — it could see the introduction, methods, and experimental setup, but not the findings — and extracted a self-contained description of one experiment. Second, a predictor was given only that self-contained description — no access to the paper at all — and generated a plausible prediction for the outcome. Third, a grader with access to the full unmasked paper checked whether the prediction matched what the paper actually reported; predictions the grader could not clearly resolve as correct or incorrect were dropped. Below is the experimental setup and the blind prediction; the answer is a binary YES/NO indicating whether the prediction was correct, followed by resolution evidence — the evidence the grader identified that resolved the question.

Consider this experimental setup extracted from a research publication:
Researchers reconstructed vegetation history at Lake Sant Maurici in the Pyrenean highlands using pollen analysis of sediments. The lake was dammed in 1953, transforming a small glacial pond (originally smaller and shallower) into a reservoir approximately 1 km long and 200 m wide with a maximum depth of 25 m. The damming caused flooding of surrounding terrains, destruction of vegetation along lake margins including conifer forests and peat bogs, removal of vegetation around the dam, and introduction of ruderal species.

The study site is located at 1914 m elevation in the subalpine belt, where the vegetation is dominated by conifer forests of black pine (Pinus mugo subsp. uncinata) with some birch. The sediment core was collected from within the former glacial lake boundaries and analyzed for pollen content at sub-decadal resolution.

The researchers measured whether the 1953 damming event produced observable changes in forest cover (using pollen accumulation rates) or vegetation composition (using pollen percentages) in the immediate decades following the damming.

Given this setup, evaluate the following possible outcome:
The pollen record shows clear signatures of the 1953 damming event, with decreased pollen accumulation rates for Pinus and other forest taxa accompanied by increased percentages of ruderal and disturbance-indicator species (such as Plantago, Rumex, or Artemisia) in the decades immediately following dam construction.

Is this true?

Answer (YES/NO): NO